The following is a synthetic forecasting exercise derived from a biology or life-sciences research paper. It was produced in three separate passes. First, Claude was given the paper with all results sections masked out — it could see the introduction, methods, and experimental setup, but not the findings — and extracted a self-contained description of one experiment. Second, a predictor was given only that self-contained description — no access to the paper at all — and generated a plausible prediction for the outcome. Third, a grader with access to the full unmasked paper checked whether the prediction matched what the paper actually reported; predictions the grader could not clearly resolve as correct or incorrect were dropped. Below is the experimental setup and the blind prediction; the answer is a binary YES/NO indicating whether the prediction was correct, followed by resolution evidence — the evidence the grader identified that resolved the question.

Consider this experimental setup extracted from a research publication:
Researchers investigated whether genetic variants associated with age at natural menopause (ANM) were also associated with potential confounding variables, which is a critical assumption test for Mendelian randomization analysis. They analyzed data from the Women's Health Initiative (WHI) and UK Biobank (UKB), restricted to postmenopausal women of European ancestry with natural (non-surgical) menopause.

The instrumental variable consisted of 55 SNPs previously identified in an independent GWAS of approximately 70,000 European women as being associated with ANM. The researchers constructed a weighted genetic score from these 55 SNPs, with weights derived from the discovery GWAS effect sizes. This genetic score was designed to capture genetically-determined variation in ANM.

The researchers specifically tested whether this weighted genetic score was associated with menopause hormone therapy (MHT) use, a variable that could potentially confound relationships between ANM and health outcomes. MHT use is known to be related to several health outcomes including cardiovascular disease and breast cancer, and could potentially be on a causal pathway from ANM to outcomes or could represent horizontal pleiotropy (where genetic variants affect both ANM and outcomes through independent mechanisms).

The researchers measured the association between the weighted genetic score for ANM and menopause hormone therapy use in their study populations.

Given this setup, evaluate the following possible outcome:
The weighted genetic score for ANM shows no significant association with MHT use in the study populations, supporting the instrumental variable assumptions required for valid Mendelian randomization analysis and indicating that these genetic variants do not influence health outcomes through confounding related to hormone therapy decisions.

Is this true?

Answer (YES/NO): NO